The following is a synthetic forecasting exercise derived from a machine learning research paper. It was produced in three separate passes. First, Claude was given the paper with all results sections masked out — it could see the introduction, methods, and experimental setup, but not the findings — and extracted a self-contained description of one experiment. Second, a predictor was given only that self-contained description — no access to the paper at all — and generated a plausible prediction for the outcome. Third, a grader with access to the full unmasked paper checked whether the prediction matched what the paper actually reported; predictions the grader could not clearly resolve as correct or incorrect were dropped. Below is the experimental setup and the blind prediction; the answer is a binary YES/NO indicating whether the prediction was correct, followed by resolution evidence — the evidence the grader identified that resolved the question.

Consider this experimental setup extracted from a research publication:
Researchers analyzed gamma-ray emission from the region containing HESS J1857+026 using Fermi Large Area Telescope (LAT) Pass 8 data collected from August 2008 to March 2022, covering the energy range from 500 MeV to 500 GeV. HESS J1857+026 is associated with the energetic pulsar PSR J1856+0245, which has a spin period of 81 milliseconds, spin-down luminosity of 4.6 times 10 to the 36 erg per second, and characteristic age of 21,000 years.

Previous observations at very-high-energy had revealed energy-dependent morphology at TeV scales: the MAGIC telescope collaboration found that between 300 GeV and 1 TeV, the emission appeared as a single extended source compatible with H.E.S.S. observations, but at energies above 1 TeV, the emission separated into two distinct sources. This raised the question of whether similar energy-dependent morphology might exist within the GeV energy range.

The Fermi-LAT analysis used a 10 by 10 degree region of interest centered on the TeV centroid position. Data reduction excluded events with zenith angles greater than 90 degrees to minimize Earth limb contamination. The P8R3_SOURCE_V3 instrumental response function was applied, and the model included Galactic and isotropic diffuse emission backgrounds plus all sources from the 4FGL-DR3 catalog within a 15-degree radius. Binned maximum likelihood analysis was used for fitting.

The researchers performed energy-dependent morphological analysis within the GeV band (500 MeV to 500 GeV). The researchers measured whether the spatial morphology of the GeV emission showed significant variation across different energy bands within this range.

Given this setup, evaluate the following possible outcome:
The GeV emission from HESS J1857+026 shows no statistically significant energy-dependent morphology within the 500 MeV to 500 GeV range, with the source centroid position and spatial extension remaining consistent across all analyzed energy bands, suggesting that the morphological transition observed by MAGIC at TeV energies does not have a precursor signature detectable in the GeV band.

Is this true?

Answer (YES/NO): NO